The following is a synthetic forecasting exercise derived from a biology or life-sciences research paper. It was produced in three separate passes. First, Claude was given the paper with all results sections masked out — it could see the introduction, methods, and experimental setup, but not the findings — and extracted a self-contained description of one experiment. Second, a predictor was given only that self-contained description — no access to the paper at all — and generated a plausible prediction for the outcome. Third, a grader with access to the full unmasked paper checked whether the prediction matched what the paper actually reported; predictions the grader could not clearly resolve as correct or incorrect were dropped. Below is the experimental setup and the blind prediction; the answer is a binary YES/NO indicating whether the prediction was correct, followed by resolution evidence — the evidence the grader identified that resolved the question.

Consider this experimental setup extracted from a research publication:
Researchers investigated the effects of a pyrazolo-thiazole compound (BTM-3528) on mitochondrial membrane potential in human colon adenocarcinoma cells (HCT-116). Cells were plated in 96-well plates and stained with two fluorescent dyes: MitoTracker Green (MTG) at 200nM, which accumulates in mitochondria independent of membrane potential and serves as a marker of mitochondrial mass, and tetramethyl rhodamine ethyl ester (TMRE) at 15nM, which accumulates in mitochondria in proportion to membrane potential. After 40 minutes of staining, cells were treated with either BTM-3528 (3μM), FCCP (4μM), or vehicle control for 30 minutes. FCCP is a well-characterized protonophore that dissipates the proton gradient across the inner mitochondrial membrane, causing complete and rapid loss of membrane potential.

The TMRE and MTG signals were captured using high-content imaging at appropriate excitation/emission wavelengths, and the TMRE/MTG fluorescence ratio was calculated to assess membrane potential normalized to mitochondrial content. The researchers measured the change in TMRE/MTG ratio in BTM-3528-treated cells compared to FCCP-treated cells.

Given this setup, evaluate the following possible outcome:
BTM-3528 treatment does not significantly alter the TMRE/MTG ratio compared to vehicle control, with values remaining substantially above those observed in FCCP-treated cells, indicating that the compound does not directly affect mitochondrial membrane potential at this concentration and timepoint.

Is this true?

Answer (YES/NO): YES